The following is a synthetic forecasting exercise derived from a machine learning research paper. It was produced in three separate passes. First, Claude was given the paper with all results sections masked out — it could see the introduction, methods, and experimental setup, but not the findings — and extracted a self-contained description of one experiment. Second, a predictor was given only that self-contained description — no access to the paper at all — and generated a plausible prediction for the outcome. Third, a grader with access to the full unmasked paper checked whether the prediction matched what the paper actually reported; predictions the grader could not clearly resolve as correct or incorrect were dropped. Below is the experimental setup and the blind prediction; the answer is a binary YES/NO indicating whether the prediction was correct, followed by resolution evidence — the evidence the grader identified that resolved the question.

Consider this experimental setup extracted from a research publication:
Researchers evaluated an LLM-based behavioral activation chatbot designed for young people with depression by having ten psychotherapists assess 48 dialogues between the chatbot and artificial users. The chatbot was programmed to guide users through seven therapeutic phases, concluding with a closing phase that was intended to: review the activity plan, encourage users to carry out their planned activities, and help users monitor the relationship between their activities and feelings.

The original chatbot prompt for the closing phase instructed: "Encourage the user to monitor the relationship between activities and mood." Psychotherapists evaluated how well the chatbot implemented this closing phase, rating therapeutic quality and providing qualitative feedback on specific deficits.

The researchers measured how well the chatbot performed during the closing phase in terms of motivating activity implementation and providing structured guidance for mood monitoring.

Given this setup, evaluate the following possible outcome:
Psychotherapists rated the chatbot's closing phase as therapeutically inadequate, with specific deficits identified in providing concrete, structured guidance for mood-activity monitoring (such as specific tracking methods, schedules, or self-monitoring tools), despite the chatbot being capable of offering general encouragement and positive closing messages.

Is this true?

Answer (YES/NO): NO